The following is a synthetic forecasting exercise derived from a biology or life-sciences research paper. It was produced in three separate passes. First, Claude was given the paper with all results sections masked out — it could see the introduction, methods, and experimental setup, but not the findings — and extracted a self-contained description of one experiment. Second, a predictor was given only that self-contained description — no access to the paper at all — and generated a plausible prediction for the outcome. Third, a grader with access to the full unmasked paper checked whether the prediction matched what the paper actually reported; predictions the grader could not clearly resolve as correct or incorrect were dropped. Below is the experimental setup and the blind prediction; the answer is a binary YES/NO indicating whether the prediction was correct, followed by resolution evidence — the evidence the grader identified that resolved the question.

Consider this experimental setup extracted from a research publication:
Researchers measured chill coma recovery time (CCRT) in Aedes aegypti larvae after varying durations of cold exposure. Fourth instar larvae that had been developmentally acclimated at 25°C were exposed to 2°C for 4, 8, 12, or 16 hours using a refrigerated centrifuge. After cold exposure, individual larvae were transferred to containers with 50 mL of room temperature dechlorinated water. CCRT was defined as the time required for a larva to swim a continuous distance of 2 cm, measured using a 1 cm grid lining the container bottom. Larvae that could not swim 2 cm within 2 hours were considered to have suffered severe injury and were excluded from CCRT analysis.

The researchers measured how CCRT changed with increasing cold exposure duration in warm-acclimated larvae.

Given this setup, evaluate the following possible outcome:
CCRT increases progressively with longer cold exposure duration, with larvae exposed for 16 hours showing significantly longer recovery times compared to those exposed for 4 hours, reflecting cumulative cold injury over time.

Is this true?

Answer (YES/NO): YES